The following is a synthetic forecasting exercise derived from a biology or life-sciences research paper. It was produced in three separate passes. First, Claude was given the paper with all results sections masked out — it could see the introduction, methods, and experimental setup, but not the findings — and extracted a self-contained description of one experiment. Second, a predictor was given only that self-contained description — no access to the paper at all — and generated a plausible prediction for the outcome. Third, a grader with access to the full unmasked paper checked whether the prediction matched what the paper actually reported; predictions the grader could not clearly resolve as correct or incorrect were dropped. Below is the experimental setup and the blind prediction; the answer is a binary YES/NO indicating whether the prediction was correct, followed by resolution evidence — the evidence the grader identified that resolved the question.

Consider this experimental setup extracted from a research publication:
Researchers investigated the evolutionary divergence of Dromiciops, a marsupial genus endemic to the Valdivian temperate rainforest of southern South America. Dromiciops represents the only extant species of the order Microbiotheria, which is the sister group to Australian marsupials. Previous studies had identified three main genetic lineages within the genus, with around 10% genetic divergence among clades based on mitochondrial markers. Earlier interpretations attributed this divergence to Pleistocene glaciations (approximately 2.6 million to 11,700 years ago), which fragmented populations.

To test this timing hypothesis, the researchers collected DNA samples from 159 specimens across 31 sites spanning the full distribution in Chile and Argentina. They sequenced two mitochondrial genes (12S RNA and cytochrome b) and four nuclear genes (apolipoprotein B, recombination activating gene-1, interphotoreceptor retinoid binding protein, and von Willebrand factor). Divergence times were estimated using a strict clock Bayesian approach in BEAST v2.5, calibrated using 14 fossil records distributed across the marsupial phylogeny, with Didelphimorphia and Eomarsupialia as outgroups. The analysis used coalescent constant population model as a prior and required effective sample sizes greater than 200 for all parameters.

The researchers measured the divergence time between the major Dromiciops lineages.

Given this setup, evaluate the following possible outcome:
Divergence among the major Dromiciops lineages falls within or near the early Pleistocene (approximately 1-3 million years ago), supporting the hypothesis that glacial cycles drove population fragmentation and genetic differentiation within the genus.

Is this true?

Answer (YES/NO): NO